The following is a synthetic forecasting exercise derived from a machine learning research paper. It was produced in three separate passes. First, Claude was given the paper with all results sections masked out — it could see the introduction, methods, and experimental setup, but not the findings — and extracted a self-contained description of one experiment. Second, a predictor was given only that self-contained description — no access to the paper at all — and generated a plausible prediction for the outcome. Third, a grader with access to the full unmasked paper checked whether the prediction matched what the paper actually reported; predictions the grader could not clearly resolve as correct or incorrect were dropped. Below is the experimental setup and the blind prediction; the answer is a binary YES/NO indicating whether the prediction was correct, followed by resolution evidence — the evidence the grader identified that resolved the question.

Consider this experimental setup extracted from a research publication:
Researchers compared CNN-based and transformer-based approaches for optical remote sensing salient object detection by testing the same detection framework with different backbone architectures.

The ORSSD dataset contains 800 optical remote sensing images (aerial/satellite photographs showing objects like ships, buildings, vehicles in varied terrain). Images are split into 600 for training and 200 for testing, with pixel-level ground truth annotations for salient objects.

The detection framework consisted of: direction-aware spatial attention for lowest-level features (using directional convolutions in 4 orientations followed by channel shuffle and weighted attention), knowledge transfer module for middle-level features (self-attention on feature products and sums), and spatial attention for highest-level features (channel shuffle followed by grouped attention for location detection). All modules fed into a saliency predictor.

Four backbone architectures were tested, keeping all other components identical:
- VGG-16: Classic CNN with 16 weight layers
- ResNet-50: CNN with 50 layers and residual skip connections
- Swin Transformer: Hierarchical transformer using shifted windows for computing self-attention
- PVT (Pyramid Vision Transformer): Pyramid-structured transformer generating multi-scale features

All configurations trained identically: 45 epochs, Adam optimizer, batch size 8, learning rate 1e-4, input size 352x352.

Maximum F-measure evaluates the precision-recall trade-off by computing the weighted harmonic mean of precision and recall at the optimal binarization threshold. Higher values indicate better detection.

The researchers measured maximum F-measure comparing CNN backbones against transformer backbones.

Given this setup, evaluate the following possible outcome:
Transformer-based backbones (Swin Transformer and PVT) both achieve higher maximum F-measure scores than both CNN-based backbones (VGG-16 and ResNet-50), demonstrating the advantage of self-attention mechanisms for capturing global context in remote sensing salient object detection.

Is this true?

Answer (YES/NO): YES